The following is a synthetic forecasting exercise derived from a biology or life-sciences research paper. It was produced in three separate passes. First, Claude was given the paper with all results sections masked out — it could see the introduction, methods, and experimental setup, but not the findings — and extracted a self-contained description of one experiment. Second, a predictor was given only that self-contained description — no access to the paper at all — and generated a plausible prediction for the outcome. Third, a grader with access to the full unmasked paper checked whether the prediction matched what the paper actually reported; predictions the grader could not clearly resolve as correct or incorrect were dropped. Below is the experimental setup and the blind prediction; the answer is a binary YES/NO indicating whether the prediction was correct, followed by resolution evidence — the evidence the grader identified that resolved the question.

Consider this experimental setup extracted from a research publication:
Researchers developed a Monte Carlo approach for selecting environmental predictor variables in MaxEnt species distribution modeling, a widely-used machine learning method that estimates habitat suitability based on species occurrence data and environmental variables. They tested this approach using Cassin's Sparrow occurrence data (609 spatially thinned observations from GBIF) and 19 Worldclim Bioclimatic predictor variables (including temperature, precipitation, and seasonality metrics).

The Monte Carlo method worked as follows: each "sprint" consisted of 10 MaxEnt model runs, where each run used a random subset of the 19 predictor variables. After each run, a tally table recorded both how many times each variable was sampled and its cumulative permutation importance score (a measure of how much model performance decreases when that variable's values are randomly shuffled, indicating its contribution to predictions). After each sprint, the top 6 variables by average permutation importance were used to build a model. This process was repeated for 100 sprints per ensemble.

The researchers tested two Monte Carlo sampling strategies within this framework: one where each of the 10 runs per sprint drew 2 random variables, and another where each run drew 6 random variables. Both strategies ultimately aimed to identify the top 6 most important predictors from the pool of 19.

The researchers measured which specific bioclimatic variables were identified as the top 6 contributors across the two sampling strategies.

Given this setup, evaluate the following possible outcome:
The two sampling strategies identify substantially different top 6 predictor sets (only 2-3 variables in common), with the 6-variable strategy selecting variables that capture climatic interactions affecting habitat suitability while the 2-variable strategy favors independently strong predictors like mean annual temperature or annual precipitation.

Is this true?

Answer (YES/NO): NO